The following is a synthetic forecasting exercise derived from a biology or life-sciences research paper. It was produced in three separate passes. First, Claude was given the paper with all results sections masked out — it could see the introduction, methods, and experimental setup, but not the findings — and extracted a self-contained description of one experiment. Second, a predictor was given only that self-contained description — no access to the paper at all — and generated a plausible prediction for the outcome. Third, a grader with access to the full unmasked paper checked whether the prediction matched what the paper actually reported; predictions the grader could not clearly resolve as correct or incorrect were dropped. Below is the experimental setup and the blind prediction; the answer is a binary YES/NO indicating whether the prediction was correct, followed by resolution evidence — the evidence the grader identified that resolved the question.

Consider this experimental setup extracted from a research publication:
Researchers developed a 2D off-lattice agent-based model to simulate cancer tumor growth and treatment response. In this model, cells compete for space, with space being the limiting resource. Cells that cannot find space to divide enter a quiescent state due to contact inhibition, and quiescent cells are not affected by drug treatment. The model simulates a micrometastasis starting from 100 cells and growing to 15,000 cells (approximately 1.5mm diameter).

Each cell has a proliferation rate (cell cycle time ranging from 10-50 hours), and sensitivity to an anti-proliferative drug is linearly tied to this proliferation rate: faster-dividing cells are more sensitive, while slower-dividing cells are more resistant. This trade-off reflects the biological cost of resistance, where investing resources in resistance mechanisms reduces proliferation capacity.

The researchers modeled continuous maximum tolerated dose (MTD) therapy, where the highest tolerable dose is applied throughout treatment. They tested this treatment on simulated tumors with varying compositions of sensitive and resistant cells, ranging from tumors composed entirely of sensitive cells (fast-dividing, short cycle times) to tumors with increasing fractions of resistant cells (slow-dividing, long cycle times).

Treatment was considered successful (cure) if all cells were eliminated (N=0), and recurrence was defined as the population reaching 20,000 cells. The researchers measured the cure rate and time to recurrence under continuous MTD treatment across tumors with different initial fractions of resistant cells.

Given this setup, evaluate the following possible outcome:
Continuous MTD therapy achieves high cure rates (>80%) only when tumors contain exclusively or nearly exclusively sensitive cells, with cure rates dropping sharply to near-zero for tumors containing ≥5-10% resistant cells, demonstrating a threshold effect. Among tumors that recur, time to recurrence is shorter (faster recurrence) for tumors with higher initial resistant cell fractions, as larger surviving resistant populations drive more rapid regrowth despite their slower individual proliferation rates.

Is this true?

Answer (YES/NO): YES